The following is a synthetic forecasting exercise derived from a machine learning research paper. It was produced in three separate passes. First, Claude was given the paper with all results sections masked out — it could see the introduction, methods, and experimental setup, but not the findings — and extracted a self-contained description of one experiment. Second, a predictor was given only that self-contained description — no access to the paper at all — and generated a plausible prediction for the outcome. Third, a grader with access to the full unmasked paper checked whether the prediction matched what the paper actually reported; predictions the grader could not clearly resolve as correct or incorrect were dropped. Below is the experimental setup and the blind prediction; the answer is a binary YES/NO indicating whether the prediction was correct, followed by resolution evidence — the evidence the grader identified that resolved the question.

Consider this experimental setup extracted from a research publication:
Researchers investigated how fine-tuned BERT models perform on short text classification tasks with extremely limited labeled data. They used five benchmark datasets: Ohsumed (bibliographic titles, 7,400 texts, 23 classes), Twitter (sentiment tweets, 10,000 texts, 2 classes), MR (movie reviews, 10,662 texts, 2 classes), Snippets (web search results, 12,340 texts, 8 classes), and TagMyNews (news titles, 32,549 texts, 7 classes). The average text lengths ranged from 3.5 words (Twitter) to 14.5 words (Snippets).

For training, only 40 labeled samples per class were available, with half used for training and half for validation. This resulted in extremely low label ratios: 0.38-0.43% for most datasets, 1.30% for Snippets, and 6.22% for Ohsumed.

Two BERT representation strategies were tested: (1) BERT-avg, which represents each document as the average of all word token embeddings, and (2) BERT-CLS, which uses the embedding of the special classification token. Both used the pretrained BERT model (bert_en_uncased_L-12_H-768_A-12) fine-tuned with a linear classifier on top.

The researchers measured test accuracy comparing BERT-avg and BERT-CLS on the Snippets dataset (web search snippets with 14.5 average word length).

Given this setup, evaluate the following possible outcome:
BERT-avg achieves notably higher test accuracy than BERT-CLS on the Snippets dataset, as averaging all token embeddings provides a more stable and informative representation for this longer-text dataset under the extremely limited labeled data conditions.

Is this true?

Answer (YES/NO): NO